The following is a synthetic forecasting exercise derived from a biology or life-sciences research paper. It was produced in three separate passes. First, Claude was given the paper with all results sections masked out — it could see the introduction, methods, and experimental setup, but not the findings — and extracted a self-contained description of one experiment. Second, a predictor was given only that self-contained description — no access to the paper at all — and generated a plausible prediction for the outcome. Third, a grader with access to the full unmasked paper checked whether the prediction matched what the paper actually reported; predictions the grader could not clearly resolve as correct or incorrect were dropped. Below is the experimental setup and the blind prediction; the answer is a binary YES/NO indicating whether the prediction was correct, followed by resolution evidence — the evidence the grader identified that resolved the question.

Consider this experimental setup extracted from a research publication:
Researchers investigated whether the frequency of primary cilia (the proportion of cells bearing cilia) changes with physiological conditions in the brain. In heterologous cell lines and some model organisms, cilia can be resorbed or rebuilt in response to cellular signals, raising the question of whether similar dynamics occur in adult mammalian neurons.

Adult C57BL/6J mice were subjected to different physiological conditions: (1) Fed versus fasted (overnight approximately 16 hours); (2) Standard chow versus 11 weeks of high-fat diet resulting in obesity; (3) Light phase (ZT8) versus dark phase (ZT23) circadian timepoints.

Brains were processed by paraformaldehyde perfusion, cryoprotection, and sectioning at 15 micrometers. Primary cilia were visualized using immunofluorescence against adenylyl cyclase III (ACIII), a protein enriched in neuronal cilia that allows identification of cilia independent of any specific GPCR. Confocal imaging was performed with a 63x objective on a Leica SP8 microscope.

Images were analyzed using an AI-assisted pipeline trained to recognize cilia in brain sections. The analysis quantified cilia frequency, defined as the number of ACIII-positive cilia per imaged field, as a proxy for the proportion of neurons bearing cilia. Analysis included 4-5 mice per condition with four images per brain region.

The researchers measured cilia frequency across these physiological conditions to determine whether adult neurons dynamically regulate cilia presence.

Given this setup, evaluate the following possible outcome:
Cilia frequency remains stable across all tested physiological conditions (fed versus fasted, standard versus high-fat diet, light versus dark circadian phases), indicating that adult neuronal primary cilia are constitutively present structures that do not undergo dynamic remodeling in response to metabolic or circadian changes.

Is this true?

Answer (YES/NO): NO